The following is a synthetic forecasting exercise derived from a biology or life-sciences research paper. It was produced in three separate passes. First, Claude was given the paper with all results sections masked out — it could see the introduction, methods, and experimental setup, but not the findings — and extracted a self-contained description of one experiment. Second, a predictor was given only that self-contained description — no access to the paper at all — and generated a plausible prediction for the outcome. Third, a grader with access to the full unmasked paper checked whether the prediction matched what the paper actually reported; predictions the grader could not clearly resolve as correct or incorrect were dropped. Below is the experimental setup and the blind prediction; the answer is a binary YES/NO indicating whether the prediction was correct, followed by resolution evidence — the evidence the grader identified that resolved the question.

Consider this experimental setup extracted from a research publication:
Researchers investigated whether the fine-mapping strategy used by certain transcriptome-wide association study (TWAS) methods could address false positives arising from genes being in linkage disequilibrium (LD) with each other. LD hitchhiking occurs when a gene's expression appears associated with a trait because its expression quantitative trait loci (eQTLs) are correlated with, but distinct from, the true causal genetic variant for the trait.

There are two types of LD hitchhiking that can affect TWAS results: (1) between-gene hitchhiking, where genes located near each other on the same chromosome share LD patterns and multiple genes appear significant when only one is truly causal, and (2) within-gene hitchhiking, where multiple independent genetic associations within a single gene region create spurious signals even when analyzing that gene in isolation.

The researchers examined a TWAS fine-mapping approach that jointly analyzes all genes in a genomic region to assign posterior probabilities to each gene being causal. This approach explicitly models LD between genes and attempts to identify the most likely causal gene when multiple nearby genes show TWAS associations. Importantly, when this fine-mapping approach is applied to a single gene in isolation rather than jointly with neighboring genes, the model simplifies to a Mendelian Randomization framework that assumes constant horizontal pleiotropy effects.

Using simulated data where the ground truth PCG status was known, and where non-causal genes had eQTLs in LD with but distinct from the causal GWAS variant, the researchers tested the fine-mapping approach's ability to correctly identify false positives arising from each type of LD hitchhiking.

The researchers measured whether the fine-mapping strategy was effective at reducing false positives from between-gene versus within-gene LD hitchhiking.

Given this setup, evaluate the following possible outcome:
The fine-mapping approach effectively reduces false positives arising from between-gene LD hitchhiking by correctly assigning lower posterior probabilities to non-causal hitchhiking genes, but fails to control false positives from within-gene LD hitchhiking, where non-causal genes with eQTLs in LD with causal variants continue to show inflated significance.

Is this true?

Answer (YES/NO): YES